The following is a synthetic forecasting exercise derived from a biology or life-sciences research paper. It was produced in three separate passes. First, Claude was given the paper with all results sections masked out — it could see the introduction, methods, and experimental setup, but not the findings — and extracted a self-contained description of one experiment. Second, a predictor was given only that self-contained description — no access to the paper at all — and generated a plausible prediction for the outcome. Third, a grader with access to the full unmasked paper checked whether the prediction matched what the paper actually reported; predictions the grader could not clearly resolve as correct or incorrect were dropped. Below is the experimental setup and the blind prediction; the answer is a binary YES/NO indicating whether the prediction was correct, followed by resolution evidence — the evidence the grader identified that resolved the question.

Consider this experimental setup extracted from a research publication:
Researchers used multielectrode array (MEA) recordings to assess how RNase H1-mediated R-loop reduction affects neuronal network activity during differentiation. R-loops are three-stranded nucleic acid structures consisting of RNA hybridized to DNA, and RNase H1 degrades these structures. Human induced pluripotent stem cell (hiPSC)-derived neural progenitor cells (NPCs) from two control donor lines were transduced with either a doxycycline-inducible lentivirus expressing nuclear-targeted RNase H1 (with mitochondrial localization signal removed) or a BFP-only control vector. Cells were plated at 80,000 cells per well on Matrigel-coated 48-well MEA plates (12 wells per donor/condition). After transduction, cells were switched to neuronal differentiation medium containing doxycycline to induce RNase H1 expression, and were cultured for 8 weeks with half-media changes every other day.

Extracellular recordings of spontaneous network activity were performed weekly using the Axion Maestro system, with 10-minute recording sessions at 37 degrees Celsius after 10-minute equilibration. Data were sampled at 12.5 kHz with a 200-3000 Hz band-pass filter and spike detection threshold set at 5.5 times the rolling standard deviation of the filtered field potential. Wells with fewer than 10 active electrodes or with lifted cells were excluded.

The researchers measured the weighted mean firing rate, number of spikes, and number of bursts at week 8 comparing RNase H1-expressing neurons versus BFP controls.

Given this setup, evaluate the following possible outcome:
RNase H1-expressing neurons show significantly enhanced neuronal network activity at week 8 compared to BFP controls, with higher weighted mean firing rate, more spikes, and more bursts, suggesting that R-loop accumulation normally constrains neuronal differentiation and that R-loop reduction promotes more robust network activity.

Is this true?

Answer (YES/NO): NO